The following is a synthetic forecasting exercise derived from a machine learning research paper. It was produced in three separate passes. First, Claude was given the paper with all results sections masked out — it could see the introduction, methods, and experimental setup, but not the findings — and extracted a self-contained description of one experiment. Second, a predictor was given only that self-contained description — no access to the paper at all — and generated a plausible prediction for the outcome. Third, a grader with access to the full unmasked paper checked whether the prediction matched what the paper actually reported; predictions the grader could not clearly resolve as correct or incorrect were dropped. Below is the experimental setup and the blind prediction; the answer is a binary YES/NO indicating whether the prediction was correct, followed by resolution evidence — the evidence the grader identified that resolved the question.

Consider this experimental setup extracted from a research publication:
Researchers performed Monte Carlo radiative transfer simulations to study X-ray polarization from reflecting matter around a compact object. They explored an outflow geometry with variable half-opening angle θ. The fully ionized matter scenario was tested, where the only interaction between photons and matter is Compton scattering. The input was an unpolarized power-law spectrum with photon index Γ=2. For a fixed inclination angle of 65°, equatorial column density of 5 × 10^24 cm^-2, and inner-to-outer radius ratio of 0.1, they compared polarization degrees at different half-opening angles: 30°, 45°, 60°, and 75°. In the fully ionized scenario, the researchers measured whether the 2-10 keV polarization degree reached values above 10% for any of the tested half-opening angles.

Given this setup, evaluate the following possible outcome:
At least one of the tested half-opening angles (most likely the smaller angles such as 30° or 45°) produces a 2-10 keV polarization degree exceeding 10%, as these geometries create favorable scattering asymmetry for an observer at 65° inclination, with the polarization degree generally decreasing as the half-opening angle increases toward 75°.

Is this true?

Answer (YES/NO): NO